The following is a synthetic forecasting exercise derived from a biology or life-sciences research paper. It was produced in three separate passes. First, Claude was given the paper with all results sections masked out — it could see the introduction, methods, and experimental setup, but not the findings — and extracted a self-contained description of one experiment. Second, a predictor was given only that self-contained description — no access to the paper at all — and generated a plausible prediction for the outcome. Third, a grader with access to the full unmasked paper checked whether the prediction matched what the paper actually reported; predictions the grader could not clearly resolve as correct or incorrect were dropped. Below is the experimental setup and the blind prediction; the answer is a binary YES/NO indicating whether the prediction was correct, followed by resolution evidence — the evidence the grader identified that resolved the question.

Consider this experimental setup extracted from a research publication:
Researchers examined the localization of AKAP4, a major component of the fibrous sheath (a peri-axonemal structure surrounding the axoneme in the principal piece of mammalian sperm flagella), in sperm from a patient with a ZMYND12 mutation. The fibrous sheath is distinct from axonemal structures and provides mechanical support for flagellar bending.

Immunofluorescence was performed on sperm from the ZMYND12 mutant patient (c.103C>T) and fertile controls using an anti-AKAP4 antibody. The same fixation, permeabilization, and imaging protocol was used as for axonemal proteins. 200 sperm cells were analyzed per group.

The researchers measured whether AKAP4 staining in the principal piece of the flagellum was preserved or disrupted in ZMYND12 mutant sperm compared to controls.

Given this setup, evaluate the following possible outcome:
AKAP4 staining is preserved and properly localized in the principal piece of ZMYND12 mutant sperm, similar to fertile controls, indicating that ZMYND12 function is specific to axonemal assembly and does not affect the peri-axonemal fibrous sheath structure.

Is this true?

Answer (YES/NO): YES